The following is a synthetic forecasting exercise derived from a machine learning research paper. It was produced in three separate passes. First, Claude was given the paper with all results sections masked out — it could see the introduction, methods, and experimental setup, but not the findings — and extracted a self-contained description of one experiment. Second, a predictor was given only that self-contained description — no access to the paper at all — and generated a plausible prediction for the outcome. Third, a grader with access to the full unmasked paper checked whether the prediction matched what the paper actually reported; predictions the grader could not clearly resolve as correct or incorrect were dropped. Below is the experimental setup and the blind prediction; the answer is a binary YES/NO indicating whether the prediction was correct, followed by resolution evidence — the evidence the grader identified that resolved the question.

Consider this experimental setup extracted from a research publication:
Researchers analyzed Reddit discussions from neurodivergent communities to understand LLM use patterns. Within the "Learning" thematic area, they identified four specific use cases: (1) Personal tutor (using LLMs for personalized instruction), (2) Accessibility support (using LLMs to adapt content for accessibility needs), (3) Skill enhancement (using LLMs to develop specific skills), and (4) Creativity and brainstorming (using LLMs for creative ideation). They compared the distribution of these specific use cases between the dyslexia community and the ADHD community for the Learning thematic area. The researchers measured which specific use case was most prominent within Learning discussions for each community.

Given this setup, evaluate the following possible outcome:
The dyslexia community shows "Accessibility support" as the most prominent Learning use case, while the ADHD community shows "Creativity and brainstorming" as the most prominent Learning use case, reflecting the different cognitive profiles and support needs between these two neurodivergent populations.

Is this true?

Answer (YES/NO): NO